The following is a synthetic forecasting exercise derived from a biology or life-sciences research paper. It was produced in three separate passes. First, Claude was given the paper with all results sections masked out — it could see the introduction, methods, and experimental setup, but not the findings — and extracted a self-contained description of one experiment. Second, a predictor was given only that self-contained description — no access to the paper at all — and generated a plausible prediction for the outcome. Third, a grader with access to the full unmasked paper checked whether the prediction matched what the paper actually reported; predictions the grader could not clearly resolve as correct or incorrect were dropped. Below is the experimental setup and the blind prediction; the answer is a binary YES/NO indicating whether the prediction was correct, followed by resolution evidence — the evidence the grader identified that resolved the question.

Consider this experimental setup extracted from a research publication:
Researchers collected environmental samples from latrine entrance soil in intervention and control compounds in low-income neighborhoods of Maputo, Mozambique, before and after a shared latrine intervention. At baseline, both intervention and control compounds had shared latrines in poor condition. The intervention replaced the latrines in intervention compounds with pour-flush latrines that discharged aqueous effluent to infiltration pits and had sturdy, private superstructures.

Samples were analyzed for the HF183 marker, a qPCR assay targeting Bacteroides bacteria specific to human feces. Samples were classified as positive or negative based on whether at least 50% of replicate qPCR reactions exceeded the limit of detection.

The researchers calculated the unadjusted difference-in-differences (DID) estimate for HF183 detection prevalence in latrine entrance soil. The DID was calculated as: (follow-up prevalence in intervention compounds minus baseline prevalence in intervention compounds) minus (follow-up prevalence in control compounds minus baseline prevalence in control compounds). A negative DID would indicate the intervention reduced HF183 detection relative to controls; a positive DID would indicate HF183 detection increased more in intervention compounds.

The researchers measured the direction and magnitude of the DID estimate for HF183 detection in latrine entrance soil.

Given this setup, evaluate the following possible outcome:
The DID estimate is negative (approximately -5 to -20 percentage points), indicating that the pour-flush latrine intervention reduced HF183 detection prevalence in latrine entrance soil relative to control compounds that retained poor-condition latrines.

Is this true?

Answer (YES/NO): YES